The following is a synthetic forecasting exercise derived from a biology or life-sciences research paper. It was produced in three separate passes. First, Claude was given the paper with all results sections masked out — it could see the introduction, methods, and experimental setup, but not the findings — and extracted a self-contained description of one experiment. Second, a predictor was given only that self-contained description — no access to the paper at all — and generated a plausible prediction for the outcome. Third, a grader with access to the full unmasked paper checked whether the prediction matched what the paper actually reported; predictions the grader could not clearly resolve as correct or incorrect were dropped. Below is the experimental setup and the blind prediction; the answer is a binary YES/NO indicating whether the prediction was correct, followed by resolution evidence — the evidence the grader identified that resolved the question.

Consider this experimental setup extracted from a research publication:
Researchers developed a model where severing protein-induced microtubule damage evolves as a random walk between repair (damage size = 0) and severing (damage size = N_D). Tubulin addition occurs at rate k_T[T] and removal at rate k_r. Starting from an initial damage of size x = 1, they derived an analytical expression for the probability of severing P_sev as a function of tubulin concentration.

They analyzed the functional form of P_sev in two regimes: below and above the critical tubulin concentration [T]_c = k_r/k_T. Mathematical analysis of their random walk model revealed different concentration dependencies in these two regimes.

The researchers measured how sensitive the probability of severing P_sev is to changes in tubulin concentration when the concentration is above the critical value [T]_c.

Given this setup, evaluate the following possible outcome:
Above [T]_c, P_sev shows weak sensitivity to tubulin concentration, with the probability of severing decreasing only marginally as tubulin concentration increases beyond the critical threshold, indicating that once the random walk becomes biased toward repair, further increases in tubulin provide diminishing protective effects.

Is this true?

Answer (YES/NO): NO